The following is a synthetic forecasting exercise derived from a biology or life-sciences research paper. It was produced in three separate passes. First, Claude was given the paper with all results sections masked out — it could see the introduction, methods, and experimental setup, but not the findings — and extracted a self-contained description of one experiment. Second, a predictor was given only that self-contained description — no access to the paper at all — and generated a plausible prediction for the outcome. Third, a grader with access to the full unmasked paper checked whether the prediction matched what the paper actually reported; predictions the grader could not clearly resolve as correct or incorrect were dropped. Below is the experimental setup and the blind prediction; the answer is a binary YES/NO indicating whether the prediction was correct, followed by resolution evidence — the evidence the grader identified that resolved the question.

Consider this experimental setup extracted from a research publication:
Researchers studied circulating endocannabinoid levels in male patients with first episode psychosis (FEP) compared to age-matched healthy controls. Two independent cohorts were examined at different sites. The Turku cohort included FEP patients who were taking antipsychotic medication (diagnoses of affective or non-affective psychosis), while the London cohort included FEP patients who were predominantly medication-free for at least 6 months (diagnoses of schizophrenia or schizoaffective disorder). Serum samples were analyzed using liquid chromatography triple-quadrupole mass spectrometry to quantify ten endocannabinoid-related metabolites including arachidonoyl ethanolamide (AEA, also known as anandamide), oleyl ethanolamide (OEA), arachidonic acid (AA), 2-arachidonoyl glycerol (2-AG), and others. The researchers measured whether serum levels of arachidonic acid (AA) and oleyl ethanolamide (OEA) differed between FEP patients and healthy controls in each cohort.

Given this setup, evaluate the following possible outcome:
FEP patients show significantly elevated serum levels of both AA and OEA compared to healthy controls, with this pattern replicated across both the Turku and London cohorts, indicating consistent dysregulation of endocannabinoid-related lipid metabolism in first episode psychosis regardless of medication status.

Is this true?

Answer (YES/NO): NO